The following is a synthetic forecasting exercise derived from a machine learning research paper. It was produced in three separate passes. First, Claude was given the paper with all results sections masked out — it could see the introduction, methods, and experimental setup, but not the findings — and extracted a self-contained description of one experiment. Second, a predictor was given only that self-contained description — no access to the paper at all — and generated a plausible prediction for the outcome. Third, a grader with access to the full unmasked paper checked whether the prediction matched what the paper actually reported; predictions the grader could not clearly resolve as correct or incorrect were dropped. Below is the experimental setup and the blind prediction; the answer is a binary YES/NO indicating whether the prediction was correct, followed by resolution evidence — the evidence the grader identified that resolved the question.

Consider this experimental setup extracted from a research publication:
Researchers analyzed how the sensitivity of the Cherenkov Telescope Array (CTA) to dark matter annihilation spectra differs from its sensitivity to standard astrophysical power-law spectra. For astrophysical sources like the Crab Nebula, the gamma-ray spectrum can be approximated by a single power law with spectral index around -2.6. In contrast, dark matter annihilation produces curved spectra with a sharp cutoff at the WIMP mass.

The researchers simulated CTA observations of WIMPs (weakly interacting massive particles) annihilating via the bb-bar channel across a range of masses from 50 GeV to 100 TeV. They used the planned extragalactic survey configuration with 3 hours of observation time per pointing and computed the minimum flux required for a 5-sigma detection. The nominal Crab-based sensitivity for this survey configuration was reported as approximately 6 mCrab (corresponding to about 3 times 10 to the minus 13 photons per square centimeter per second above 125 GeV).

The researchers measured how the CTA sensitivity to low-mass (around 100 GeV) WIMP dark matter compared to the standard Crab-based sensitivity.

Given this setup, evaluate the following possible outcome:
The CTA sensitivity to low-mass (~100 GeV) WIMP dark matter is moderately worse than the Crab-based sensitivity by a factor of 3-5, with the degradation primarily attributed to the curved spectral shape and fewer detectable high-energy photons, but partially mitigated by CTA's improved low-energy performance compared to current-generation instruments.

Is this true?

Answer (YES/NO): NO